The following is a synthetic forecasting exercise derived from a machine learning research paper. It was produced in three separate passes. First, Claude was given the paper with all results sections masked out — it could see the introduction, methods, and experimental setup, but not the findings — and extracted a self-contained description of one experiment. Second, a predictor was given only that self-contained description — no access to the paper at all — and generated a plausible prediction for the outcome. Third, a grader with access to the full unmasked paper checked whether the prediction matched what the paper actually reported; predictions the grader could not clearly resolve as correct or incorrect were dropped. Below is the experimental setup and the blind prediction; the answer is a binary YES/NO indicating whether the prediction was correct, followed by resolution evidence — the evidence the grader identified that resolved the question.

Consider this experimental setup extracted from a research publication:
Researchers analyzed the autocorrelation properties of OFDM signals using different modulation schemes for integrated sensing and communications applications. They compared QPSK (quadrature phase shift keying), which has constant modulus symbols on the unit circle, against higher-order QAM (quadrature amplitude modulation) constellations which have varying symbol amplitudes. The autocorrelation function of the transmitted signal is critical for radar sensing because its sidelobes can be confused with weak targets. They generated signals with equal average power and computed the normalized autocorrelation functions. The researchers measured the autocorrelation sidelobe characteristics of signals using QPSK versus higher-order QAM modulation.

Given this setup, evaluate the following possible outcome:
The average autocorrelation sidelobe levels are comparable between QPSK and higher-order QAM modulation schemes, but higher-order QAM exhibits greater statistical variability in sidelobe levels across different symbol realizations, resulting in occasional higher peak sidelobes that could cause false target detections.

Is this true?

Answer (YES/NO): NO